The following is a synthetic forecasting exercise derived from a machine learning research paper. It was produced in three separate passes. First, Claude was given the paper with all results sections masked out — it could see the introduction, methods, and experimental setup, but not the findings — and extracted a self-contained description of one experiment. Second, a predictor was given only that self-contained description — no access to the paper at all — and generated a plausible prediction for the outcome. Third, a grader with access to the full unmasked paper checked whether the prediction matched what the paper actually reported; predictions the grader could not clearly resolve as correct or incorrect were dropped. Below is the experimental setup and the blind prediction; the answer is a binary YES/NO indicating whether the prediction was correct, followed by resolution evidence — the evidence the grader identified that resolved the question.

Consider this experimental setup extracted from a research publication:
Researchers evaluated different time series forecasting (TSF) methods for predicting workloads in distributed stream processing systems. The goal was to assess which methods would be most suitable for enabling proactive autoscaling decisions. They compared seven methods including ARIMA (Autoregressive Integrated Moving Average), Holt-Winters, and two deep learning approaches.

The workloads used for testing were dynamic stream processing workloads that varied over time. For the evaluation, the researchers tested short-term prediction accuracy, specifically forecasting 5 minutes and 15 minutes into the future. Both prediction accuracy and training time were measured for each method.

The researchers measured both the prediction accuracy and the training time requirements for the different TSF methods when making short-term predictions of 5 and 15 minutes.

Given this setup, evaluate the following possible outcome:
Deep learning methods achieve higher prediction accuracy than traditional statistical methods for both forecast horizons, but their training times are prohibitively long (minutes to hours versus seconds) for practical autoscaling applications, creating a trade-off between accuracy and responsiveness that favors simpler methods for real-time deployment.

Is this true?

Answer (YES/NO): NO